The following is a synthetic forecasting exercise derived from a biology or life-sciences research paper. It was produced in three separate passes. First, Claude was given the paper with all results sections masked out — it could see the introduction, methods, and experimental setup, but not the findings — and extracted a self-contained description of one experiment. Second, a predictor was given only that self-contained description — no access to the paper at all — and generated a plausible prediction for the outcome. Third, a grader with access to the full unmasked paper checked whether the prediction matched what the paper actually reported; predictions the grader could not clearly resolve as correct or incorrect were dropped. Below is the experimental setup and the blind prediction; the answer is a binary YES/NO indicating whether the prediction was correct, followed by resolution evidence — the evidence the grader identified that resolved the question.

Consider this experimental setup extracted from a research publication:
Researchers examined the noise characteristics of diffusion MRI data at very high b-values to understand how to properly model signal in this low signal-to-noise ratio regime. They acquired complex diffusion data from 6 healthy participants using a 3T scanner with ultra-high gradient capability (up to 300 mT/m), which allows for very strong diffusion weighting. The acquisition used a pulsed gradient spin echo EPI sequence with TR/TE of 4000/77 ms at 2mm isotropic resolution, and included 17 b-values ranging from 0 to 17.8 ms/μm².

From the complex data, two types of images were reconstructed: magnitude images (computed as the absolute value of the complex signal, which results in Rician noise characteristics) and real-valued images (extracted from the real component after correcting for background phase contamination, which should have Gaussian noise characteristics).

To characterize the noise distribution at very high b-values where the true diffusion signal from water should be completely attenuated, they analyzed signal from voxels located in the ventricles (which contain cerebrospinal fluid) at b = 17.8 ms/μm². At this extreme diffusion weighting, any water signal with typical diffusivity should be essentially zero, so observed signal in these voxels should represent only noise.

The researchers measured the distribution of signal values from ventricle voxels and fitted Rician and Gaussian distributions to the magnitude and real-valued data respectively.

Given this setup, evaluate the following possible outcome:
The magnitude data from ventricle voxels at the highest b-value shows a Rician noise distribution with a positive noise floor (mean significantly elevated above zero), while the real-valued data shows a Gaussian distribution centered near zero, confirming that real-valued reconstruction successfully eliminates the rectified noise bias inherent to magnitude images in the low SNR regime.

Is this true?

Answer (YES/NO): NO